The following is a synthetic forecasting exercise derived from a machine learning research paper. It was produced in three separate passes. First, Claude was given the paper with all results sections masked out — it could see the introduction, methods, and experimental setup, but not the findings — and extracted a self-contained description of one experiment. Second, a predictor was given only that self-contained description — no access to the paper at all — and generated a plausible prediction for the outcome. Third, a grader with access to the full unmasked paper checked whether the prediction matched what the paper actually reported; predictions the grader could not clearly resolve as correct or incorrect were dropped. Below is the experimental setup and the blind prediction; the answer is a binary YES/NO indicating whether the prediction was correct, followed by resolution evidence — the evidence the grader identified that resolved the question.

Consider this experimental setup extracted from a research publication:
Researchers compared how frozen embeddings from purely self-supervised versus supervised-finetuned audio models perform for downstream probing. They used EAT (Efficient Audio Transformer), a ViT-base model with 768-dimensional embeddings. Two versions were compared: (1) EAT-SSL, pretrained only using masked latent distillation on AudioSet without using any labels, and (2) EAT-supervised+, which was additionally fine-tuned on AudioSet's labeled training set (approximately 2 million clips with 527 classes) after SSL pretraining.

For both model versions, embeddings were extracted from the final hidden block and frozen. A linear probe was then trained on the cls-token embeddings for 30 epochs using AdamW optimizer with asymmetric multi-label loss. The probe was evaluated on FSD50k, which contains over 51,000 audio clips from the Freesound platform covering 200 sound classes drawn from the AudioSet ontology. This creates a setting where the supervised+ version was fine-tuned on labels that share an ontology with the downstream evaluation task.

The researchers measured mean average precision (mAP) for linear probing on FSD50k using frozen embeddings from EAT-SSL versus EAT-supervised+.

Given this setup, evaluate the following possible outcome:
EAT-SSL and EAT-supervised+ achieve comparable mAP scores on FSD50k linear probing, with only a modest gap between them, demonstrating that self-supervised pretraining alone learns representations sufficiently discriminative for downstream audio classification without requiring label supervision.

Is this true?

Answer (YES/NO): NO